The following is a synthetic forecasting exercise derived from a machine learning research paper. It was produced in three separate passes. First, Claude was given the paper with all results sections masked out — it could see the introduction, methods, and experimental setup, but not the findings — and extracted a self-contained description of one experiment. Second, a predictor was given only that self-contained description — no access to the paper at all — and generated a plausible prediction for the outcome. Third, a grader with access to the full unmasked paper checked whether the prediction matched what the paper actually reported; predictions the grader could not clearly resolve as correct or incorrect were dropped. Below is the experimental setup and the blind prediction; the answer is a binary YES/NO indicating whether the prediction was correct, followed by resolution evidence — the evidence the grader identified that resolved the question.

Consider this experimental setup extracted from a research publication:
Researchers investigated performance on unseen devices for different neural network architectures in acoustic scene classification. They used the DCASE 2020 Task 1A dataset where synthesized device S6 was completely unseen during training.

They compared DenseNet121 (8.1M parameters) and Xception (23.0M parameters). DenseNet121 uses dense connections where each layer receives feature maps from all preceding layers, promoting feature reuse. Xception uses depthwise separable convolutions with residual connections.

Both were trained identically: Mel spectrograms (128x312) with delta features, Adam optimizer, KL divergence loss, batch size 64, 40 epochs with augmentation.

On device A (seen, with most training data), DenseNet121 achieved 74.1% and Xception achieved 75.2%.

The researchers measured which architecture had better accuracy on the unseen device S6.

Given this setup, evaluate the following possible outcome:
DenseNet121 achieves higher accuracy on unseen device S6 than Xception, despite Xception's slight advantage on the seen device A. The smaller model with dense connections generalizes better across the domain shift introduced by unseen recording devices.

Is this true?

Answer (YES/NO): YES